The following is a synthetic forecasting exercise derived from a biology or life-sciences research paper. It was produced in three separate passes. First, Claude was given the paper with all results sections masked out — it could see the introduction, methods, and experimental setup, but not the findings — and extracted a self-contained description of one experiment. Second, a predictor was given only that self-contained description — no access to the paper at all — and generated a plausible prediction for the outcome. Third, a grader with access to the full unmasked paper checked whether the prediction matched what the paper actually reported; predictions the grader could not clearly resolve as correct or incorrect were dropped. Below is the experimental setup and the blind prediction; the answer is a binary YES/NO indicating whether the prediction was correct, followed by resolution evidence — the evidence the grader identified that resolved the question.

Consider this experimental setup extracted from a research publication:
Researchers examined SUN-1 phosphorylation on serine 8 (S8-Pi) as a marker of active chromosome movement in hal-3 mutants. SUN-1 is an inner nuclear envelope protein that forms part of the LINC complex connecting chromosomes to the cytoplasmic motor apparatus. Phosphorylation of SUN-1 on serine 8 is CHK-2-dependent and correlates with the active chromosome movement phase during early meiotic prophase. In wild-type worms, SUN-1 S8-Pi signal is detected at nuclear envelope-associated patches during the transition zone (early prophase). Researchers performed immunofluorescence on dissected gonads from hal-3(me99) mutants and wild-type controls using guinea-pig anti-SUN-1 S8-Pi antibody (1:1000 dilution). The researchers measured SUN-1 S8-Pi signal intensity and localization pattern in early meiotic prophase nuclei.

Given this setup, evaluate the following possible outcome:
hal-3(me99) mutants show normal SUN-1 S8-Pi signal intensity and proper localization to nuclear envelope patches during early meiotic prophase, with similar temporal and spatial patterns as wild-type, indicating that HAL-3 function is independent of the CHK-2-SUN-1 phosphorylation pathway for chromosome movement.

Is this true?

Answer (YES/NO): NO